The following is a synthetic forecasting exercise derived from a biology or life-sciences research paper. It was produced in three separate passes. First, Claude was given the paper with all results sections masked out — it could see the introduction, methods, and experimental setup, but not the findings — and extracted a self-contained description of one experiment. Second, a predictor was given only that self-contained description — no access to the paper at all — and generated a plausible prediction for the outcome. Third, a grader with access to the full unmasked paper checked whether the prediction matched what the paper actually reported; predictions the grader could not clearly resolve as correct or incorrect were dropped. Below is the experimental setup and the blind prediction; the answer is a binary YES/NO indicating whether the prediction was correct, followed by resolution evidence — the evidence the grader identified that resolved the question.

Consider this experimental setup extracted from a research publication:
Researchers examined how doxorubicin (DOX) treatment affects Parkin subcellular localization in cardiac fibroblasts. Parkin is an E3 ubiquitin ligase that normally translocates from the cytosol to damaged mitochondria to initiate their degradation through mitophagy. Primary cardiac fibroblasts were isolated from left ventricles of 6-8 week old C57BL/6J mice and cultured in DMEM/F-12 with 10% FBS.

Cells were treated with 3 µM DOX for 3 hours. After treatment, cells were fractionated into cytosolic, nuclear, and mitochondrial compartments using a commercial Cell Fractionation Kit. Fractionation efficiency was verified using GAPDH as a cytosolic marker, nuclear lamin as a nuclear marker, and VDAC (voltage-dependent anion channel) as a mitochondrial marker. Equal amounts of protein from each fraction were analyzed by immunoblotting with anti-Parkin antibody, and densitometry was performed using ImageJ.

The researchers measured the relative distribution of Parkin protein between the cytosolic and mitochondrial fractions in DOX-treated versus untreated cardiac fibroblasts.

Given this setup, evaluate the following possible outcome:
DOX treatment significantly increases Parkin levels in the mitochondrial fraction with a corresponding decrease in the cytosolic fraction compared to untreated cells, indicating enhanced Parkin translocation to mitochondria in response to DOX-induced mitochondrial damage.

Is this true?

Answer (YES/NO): NO